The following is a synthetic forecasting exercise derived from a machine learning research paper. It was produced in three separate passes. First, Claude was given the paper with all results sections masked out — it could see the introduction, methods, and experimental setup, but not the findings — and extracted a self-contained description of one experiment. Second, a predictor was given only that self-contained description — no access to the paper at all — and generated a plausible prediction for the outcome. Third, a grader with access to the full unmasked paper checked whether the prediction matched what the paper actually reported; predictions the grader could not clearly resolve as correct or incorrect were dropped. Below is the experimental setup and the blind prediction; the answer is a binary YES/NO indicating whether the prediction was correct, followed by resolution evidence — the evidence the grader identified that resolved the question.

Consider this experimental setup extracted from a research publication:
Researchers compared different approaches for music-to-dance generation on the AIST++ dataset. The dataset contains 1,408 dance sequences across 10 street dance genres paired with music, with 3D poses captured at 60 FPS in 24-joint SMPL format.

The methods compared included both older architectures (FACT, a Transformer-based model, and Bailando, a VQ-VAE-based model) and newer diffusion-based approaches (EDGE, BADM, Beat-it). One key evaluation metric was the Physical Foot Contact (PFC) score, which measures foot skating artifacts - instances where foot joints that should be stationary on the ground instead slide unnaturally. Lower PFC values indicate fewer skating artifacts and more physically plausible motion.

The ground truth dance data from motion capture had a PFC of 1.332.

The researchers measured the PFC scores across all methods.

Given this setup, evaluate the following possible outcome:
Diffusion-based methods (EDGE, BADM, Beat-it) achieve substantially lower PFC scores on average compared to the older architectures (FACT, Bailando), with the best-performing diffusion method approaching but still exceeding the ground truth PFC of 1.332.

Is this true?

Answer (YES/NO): NO